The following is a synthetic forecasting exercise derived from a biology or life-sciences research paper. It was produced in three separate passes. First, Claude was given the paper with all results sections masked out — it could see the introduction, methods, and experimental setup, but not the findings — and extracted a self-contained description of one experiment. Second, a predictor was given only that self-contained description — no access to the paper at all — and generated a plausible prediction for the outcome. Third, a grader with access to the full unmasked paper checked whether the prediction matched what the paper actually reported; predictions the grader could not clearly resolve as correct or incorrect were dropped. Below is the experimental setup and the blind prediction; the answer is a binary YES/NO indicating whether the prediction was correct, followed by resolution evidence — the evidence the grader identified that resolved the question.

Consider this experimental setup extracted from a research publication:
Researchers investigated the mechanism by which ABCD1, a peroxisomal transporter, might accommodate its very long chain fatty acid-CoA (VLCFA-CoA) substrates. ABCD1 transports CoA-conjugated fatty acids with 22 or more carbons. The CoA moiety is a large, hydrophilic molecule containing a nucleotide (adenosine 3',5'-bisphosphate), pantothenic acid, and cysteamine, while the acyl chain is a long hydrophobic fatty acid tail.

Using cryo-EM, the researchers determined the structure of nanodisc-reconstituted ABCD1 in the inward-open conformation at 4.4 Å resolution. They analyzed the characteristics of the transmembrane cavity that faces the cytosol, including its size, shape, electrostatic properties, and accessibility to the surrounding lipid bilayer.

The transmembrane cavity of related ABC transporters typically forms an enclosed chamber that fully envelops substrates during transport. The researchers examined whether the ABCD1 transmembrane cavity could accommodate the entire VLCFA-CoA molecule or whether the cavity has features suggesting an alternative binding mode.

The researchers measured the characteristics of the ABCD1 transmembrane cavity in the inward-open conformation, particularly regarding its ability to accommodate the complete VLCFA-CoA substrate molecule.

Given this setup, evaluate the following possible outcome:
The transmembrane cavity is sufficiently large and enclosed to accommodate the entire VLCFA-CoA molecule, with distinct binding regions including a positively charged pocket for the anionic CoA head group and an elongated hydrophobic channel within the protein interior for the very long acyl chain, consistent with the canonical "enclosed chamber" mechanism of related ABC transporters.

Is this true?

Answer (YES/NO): NO